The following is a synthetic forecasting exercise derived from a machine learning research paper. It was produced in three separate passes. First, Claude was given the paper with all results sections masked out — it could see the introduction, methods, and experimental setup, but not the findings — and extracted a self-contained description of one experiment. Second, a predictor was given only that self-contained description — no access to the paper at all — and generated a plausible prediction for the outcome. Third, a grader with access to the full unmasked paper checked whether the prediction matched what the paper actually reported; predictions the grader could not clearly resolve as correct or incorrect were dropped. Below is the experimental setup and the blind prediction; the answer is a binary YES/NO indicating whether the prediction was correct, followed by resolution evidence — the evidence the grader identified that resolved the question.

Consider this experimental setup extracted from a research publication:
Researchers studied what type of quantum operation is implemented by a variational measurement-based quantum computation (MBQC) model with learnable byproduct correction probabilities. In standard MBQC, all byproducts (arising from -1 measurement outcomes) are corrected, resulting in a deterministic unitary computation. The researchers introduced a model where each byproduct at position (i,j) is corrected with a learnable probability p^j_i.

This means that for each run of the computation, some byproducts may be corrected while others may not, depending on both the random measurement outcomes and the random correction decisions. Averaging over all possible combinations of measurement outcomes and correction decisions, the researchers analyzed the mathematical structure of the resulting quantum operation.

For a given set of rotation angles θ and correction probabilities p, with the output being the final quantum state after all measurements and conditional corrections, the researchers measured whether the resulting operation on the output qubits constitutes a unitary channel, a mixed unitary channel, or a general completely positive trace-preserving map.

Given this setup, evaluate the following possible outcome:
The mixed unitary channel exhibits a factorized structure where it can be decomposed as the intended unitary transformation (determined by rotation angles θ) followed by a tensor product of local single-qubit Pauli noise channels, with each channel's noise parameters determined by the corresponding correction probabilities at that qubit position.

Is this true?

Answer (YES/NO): NO